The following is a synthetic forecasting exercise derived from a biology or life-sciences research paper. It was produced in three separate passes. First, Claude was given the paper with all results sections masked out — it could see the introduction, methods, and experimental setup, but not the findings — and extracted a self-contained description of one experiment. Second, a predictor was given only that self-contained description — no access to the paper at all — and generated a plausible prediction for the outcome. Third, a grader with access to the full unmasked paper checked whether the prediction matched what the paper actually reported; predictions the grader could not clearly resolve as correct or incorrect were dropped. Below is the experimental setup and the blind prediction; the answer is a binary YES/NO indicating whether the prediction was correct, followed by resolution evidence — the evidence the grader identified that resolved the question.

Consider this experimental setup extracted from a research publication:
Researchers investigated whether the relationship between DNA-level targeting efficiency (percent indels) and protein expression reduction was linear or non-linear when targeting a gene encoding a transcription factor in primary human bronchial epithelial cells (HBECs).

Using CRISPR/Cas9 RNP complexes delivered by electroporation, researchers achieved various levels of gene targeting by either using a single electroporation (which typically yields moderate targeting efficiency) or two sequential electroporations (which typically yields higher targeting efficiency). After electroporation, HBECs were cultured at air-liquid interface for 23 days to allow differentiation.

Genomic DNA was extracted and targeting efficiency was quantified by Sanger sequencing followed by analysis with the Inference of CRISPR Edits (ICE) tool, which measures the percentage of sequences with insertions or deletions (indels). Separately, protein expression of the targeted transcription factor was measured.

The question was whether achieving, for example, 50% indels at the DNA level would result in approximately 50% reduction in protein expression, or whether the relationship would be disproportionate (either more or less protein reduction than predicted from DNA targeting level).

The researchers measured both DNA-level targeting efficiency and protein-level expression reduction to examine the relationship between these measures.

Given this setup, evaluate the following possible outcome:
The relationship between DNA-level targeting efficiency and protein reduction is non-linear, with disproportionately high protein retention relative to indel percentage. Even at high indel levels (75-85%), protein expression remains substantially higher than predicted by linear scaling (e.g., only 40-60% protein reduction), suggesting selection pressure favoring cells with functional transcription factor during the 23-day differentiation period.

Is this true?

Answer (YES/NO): NO